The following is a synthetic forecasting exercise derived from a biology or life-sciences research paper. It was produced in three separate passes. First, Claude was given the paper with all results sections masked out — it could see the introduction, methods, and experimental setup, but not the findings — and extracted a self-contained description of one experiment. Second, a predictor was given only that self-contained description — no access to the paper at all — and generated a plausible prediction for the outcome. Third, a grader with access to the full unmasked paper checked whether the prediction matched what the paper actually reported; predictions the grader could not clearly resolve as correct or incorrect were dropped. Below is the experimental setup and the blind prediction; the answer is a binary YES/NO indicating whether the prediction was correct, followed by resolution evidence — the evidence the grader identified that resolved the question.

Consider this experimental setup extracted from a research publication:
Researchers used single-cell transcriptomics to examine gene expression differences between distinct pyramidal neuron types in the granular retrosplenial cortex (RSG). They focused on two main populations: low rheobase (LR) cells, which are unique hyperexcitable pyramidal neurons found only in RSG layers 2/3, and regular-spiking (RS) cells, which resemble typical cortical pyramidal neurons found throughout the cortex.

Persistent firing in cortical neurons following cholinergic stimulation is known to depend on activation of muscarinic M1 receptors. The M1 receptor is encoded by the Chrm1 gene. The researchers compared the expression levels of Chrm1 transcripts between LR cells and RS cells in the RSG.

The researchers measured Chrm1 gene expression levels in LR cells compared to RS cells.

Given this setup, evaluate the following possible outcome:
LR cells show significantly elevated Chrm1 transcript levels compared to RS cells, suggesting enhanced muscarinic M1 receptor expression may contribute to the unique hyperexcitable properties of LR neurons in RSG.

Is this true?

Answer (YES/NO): NO